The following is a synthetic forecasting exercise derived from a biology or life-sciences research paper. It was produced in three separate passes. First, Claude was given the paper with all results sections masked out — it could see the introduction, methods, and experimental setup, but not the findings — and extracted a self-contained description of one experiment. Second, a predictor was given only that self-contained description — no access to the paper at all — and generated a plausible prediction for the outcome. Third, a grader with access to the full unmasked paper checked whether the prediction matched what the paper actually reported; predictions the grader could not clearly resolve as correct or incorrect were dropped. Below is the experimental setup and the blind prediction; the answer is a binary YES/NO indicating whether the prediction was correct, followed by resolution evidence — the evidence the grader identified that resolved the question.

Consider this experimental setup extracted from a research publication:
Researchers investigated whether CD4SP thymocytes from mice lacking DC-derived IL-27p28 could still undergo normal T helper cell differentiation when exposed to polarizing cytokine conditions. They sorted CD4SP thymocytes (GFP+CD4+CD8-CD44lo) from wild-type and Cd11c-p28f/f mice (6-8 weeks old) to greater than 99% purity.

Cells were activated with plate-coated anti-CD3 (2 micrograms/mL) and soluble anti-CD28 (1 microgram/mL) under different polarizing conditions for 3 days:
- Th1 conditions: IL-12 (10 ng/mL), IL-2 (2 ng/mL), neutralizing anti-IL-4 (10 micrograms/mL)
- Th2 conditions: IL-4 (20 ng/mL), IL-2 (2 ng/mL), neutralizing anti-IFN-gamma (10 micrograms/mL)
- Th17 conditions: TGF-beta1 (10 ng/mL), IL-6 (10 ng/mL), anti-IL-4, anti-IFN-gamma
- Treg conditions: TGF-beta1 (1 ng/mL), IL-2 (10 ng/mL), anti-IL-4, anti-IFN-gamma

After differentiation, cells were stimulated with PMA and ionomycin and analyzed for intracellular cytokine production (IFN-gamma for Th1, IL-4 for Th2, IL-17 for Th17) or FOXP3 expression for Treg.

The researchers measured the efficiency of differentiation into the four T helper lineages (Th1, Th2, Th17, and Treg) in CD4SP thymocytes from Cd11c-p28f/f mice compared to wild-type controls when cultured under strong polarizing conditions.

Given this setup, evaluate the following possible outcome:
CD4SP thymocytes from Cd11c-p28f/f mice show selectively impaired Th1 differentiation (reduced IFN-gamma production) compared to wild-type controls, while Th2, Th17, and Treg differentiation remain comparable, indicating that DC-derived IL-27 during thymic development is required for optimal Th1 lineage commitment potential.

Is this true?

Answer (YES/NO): NO